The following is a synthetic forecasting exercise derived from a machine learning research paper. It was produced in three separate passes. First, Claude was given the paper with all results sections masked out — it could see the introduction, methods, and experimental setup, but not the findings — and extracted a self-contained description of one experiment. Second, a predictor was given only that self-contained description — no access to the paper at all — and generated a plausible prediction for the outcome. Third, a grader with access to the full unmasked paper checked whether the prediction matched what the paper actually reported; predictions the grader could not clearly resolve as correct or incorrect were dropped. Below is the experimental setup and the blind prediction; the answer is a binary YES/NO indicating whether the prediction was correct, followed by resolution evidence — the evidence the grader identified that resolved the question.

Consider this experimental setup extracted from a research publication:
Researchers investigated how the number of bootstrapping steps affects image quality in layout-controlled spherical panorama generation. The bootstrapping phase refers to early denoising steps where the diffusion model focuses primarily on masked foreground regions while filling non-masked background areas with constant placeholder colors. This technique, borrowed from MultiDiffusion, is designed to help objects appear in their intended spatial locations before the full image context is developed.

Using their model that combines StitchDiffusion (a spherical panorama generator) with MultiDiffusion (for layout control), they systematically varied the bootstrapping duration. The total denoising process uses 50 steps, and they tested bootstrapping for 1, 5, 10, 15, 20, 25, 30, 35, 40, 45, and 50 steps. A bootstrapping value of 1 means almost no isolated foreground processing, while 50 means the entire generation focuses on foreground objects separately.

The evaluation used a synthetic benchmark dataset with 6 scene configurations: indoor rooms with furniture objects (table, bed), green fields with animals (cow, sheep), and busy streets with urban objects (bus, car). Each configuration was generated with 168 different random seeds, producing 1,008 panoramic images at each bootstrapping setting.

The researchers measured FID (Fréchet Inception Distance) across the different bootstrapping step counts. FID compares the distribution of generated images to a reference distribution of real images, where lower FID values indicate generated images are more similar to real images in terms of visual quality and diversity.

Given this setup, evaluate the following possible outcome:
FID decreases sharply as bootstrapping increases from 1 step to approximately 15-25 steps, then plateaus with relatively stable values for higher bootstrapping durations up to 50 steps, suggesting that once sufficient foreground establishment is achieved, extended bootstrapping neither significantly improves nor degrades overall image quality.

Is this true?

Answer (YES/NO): NO